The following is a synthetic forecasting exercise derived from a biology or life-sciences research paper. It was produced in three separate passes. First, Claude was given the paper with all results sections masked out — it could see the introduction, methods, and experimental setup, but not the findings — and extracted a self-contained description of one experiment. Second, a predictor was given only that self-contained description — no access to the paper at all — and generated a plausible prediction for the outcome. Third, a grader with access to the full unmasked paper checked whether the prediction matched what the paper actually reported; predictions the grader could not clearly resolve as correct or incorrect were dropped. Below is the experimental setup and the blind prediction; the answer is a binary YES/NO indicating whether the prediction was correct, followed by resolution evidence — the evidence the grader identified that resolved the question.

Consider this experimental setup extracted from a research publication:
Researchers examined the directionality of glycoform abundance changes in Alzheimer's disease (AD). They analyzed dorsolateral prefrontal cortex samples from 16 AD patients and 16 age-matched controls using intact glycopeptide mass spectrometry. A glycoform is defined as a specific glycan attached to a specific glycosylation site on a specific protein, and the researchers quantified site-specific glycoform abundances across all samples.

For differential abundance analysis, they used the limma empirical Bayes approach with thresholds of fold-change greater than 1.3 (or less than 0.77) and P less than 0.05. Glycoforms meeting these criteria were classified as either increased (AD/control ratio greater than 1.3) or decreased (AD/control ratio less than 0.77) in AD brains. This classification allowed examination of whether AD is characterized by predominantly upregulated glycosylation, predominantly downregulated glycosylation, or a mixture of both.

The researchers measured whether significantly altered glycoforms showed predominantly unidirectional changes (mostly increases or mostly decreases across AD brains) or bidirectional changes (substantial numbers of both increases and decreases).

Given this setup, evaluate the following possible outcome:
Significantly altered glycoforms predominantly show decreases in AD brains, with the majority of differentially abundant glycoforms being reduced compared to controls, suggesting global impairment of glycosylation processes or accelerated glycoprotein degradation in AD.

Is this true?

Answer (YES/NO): NO